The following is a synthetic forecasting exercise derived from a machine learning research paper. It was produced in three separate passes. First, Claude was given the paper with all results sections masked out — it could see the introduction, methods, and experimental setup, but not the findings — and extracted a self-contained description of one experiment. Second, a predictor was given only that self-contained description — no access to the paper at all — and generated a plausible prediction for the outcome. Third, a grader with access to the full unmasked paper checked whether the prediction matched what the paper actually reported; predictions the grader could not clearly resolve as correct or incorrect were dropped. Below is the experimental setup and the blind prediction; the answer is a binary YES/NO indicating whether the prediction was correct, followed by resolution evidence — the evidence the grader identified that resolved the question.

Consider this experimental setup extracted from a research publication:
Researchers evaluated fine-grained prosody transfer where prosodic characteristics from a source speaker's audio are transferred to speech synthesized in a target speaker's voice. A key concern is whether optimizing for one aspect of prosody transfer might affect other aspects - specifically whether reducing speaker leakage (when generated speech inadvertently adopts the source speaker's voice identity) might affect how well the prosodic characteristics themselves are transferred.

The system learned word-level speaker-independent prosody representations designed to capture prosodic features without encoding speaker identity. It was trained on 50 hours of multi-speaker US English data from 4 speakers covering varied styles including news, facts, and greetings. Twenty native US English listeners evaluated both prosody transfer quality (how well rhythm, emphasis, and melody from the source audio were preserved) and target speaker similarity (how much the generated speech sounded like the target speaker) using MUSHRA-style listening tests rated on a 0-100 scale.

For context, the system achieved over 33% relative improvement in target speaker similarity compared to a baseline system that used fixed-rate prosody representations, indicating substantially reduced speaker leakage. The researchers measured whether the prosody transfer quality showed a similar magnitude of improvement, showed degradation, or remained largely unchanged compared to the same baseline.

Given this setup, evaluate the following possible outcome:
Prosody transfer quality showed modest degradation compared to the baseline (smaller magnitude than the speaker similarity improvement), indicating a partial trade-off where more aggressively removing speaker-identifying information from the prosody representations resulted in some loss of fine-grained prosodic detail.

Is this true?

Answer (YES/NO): NO